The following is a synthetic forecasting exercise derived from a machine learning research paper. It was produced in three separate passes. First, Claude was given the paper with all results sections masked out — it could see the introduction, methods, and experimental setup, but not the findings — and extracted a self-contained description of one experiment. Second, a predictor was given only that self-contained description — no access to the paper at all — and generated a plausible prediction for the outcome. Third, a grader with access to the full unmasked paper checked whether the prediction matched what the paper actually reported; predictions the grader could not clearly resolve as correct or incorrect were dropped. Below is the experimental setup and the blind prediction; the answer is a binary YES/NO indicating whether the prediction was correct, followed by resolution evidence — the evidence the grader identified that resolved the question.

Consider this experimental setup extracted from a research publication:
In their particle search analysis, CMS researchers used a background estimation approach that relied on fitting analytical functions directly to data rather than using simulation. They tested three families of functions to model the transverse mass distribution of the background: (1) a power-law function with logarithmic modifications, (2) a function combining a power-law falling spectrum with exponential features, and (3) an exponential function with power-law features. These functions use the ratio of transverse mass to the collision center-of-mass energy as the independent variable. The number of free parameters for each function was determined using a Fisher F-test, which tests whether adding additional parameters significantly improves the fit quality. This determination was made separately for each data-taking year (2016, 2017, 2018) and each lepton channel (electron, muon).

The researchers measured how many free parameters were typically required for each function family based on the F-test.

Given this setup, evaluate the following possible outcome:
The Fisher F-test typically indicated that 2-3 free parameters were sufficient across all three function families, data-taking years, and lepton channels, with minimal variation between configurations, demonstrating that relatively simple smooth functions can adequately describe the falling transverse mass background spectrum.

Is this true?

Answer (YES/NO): NO